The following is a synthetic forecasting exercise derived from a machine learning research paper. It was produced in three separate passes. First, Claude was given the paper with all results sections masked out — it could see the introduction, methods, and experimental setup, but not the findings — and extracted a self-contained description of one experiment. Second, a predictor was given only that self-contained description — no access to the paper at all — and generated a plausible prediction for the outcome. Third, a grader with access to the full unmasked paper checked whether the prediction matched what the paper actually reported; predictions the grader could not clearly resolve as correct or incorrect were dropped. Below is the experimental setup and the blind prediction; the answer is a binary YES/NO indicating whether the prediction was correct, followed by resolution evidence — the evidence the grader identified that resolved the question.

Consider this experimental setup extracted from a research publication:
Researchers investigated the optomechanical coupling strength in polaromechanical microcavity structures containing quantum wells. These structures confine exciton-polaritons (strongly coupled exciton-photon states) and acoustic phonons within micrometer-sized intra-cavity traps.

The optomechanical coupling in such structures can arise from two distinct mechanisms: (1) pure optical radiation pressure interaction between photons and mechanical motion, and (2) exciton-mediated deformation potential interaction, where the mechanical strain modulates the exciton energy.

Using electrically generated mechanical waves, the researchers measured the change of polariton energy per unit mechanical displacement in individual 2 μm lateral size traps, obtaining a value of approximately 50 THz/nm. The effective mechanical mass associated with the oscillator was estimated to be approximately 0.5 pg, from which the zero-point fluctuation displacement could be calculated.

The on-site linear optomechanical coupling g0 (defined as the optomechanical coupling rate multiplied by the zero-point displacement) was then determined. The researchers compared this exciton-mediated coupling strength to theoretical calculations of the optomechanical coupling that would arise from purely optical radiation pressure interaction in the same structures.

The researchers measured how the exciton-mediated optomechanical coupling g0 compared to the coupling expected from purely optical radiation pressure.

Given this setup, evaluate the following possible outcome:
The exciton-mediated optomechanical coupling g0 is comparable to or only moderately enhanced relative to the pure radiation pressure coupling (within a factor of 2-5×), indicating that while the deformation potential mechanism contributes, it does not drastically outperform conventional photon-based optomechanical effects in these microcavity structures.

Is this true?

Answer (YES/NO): NO